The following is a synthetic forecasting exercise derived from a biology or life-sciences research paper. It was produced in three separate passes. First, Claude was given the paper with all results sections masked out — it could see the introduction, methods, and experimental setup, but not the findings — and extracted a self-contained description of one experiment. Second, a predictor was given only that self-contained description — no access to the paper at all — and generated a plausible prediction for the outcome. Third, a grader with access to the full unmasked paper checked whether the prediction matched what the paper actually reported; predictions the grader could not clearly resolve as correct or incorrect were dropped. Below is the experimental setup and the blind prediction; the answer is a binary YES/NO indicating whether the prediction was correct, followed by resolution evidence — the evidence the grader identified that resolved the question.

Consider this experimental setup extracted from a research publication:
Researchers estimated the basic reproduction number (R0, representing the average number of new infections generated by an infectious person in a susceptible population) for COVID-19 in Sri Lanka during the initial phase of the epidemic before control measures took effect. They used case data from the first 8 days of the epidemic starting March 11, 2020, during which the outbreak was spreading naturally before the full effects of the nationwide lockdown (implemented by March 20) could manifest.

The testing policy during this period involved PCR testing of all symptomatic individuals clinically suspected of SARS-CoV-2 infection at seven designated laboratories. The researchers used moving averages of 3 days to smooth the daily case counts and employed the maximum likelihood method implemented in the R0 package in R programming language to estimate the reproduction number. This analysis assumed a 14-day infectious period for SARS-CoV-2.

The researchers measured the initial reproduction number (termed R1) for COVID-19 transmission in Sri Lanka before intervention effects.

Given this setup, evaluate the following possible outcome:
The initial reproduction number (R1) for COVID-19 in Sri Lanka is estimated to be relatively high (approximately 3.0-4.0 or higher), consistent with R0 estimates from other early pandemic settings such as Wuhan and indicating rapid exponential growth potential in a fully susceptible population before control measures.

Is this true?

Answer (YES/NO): YES